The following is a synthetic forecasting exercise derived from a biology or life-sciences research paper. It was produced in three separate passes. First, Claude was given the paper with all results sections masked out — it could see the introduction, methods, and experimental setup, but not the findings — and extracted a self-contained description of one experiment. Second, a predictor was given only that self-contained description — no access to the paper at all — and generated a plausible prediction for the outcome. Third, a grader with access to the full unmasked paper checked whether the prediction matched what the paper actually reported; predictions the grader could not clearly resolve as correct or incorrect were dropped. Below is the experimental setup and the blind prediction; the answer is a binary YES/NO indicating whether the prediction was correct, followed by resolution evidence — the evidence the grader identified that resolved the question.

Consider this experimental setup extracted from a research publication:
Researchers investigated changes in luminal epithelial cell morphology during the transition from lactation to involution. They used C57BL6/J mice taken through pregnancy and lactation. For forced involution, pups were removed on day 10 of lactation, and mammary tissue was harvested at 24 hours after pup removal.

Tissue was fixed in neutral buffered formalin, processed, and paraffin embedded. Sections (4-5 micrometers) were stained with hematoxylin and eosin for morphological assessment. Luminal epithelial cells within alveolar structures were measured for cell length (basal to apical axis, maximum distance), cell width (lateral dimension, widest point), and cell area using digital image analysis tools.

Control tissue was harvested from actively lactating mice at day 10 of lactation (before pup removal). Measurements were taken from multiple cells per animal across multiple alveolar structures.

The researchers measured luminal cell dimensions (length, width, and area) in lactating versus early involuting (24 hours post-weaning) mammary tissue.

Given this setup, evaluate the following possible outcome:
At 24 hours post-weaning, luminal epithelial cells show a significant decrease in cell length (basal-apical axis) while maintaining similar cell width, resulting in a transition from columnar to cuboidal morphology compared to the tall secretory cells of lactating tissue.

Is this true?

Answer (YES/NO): YES